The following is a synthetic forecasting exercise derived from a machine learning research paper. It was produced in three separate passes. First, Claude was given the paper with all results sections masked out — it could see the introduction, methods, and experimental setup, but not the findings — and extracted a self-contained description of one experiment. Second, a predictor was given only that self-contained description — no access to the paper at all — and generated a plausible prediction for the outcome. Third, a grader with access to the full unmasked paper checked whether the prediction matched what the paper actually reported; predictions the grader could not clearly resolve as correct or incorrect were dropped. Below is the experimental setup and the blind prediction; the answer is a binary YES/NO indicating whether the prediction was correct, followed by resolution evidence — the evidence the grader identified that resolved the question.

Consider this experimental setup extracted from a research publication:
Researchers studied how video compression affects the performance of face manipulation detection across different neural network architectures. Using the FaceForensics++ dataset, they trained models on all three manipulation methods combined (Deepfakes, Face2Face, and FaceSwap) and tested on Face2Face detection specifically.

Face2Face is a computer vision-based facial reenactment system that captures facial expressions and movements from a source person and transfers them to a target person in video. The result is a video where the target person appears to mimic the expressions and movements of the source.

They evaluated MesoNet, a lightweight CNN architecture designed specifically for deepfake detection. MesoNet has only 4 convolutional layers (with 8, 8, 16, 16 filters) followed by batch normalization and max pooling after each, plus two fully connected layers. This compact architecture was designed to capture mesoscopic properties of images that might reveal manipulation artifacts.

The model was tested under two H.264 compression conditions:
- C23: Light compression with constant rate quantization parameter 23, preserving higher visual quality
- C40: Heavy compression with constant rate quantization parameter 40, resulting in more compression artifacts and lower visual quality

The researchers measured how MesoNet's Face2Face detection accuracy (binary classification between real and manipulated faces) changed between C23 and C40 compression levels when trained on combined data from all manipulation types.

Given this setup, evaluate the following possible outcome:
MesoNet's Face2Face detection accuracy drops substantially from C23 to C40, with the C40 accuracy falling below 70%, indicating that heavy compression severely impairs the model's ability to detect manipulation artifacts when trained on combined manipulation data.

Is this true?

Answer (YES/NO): YES